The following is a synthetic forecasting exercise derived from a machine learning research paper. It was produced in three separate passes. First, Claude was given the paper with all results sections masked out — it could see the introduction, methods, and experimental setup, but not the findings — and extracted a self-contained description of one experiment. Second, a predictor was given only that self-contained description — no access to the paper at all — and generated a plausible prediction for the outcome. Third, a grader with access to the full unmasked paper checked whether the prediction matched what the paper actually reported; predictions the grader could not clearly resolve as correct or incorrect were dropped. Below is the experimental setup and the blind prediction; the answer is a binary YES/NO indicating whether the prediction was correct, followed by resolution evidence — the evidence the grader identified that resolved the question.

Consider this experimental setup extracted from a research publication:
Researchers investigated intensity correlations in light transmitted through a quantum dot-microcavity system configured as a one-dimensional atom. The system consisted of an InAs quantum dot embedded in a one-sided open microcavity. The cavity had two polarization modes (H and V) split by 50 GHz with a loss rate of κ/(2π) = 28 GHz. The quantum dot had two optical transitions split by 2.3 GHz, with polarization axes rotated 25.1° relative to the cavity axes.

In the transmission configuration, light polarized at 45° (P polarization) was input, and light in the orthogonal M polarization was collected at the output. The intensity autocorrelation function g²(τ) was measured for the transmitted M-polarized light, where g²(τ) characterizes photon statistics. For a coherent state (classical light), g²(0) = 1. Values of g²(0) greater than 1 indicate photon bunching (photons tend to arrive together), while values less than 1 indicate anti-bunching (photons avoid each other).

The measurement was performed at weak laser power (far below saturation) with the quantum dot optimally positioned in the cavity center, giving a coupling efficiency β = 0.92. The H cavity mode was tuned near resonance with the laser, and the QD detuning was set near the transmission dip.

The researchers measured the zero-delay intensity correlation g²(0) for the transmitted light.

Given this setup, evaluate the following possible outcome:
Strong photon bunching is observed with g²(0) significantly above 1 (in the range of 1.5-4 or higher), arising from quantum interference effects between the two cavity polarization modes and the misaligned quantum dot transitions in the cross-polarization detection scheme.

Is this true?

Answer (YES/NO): NO